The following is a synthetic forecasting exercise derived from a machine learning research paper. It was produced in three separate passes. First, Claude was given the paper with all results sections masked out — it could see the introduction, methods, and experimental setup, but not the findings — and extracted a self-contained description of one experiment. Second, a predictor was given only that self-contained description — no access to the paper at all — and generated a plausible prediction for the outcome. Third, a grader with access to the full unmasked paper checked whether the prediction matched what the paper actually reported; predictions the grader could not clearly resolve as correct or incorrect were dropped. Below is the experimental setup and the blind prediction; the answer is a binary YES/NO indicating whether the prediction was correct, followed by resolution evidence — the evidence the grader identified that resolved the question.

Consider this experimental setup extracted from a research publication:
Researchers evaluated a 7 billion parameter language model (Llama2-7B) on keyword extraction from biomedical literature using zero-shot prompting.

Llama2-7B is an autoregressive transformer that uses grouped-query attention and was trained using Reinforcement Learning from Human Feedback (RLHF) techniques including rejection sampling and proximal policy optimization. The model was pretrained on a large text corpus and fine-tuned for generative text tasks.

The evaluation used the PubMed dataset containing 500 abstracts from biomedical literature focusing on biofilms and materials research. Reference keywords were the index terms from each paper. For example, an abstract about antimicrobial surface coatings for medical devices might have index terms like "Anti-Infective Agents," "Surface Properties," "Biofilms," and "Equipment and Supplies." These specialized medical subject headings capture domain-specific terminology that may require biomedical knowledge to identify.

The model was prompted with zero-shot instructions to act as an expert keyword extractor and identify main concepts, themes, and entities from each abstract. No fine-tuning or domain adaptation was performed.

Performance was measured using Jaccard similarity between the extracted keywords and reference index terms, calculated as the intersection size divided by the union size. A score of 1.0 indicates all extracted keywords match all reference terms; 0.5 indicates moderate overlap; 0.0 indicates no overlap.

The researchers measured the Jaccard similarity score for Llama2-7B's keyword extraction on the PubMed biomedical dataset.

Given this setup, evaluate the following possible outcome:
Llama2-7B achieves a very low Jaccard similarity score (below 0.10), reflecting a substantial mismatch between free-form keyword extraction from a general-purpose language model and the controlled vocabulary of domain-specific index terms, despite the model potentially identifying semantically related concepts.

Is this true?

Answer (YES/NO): NO